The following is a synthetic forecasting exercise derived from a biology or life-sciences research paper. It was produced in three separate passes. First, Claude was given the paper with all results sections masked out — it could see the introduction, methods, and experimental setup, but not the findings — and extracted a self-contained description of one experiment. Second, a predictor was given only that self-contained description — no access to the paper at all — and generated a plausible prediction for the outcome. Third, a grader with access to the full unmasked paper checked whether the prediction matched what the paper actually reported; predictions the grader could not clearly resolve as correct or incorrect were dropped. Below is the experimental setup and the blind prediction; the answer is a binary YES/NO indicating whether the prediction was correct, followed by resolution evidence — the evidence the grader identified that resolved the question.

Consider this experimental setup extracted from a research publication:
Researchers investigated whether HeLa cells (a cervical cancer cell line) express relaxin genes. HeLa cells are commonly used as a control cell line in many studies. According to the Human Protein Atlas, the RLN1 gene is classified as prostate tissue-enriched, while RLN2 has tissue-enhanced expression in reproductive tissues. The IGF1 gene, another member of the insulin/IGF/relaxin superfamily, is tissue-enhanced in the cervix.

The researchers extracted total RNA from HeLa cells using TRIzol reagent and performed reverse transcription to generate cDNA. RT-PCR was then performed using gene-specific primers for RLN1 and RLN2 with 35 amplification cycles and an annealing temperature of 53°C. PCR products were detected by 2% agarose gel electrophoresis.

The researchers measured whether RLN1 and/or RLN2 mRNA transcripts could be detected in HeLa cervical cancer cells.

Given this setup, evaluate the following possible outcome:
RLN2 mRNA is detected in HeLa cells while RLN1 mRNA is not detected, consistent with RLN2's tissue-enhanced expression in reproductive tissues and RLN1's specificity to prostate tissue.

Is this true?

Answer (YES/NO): NO